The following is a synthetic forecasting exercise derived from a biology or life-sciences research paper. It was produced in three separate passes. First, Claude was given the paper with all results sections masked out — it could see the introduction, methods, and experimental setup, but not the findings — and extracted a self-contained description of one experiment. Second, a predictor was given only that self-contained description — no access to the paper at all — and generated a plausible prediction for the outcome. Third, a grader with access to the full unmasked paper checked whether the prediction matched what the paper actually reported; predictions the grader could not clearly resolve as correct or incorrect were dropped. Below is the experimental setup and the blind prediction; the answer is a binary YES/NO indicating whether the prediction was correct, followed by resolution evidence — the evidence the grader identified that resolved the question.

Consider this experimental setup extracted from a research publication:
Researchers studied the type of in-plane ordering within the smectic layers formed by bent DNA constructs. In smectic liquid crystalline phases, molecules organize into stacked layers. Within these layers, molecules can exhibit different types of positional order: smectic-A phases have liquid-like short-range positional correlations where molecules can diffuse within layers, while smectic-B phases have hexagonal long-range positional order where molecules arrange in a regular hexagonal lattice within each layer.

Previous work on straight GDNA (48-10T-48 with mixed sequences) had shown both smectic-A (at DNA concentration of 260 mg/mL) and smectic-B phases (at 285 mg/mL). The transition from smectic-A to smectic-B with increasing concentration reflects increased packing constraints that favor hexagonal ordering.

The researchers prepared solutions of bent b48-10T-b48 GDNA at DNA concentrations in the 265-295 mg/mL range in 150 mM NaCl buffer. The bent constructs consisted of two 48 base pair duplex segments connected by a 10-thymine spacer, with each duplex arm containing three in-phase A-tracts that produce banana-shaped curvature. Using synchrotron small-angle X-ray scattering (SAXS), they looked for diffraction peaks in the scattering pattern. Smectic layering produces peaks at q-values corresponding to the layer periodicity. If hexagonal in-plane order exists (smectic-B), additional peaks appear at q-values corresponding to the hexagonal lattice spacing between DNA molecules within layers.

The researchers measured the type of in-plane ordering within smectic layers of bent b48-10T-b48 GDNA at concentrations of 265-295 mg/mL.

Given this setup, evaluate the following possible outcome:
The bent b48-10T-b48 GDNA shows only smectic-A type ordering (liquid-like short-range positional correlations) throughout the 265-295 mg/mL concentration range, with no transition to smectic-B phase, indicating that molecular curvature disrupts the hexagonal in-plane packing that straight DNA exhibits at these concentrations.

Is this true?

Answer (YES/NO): NO